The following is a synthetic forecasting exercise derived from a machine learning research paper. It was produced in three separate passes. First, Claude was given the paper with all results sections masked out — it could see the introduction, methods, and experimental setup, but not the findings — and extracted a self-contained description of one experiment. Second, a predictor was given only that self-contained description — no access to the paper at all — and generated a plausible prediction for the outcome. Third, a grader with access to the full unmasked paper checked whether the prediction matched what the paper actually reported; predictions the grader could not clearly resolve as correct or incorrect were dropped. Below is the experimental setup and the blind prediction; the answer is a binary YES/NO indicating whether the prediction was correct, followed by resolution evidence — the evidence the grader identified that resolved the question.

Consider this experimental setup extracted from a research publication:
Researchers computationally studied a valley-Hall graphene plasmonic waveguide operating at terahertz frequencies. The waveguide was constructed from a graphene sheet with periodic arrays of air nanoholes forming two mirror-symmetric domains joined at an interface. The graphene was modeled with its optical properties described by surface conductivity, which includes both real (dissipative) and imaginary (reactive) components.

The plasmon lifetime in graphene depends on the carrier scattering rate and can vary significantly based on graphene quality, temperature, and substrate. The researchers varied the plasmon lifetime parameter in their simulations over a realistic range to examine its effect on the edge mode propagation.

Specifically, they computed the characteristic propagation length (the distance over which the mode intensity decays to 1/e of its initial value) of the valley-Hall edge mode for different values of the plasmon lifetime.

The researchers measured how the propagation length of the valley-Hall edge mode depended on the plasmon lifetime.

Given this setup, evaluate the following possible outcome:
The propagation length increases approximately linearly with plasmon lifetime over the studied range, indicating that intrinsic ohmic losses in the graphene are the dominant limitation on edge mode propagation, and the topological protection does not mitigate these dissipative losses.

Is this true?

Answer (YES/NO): NO